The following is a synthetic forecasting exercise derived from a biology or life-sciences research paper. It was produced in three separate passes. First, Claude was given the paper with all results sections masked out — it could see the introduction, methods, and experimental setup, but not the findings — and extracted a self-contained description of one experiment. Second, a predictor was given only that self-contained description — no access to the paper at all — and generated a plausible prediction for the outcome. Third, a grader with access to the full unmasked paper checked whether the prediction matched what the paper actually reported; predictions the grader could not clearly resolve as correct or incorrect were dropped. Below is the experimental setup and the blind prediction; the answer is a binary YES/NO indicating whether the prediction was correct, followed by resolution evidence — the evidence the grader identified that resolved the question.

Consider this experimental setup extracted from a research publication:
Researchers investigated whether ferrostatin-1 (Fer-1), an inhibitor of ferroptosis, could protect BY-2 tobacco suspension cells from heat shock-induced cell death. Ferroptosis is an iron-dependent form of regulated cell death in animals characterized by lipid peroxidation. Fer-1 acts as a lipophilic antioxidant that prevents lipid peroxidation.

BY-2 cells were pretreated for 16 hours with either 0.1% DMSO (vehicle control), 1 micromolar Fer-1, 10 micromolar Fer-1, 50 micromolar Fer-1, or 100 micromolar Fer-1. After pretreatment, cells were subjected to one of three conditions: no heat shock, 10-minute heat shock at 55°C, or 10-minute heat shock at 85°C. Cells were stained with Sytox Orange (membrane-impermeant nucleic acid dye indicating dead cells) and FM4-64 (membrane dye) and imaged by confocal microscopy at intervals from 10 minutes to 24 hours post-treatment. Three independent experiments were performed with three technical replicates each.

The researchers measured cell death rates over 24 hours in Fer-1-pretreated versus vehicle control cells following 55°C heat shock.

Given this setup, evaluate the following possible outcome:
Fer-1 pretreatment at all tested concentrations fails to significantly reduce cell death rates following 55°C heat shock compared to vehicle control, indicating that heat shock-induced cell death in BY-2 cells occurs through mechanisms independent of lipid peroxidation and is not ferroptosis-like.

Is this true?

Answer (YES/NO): YES